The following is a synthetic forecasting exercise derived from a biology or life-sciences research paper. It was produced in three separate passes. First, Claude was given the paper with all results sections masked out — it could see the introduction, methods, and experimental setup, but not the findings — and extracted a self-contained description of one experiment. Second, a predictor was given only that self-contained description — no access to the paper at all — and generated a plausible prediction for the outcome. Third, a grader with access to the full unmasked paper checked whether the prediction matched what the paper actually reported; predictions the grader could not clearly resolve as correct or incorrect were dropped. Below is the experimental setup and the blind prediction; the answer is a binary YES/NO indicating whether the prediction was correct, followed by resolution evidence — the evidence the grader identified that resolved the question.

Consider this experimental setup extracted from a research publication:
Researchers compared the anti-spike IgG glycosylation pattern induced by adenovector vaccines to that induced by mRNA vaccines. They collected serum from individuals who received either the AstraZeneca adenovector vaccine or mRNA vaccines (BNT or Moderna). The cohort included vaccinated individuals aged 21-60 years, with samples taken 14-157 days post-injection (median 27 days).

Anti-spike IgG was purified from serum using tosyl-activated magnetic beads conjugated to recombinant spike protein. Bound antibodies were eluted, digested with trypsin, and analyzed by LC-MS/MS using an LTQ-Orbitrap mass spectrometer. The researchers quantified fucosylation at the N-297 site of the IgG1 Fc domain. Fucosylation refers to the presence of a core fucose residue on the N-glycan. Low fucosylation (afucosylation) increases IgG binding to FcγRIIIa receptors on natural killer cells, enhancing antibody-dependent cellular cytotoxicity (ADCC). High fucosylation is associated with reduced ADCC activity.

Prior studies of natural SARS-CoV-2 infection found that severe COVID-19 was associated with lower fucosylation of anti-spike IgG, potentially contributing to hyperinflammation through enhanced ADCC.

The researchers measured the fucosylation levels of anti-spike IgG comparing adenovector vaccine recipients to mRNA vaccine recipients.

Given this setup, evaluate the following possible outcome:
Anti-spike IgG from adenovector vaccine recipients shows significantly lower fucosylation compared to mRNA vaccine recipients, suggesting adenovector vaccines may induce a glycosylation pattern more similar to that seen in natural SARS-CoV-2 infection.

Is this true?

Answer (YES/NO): NO